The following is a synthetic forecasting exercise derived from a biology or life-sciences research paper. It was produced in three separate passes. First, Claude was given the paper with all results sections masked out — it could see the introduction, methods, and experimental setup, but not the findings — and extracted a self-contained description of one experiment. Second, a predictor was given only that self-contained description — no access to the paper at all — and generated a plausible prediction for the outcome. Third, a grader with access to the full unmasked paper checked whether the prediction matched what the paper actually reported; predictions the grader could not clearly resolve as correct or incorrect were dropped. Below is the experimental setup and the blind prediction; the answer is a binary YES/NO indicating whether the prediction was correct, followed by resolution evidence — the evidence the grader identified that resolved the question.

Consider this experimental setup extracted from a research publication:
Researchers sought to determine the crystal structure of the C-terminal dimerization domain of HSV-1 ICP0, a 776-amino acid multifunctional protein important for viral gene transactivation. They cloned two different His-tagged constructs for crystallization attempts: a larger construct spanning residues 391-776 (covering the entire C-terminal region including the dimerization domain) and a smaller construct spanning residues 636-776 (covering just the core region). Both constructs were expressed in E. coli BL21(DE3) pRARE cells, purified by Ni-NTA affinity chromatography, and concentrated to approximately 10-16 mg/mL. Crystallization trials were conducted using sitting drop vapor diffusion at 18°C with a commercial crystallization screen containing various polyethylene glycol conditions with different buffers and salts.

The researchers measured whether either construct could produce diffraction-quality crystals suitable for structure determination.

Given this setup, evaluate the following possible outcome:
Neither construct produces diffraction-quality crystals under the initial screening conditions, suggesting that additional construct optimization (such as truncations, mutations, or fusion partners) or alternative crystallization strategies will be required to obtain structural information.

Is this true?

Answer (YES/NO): NO